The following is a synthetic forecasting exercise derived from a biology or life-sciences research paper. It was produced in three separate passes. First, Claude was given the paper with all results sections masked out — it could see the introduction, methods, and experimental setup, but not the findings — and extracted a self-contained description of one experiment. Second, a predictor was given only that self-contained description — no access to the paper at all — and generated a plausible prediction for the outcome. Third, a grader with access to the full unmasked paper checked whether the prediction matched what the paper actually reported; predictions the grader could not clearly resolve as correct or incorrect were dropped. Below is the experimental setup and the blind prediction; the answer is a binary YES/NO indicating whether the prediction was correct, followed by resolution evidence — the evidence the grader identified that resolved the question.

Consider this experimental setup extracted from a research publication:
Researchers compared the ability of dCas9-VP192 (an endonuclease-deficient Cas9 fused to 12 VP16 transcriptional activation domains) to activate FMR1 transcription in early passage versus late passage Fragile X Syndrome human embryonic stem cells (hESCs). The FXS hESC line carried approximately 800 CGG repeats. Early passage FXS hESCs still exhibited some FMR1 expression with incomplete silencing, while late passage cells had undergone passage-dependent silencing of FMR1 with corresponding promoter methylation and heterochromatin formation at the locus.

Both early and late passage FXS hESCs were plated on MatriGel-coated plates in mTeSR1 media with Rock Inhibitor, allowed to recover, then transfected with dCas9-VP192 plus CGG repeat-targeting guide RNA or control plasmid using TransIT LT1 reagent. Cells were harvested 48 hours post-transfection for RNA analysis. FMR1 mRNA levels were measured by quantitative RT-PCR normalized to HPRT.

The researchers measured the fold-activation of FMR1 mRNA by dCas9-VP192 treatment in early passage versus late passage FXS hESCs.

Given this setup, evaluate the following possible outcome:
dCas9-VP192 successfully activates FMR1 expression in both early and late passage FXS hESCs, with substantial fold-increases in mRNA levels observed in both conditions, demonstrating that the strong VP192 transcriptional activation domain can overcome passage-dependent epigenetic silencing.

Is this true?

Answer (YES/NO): NO